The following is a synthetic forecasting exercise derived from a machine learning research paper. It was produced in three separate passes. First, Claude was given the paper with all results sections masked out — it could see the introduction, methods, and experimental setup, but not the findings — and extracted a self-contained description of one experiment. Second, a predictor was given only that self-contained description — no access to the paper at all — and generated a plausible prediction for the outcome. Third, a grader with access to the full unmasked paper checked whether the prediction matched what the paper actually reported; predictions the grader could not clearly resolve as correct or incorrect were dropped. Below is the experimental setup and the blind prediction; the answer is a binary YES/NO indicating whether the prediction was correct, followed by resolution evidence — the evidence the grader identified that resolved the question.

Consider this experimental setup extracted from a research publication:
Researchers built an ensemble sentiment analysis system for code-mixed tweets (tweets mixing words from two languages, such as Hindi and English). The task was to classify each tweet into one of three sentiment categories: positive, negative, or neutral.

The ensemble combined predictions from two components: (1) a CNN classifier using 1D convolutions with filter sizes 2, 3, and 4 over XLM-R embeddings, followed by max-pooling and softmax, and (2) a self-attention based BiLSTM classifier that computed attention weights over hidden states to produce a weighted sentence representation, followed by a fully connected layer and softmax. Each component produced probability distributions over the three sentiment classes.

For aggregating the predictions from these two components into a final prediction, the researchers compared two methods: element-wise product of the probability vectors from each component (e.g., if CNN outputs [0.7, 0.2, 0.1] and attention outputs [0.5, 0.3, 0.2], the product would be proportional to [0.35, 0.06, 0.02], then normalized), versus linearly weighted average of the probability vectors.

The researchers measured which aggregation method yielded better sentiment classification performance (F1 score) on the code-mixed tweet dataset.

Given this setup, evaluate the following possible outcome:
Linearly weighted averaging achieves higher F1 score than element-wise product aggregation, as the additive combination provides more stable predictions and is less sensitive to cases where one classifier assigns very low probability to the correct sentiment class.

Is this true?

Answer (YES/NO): NO